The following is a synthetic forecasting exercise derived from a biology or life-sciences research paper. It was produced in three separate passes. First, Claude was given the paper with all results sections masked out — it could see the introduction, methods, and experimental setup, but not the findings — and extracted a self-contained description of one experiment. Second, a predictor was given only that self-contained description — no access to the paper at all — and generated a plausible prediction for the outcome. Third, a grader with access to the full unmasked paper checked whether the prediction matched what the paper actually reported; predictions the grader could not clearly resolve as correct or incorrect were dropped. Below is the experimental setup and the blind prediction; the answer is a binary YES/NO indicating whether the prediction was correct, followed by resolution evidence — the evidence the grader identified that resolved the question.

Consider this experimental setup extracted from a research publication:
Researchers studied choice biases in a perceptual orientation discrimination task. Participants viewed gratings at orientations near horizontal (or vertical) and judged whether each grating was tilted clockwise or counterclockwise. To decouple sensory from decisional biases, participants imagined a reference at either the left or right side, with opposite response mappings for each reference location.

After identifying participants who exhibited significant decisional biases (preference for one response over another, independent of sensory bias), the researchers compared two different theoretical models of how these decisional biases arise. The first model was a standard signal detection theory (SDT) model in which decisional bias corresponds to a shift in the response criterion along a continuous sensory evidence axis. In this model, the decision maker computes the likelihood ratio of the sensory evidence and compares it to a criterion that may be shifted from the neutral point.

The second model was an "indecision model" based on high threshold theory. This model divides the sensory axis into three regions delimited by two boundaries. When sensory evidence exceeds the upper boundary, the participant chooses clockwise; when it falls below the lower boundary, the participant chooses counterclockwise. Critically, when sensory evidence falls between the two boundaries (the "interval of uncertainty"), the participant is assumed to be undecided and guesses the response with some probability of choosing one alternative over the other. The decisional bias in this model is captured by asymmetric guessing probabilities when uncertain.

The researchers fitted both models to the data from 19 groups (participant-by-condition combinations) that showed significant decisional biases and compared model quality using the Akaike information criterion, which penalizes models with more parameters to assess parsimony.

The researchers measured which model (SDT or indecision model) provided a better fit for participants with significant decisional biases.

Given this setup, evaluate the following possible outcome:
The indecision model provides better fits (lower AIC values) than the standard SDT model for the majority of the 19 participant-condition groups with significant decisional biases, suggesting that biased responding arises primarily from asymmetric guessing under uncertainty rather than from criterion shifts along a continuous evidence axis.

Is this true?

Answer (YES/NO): NO